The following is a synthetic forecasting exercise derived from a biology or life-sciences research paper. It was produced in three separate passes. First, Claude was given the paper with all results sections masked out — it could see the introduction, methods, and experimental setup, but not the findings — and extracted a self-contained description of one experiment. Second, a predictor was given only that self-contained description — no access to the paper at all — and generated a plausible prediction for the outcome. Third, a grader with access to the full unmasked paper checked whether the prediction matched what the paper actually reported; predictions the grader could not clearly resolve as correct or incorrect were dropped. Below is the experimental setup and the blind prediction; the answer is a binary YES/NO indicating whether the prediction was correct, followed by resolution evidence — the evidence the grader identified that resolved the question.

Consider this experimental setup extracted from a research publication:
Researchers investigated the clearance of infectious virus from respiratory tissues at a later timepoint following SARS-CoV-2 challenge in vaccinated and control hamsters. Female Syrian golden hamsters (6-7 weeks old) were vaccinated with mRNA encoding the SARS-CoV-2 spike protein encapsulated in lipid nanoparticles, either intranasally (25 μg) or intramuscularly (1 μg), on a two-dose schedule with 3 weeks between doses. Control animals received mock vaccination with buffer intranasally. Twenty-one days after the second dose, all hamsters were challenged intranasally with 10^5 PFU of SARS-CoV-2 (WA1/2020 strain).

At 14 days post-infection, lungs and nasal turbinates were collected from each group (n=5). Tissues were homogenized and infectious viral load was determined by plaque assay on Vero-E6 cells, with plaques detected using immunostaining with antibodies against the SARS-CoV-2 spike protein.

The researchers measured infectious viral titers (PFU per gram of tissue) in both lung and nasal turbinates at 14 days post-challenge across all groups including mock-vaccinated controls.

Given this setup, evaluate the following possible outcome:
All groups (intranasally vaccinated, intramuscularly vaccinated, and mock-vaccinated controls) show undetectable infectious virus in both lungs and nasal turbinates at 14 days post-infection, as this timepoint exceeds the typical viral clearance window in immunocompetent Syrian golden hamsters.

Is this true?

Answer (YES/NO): YES